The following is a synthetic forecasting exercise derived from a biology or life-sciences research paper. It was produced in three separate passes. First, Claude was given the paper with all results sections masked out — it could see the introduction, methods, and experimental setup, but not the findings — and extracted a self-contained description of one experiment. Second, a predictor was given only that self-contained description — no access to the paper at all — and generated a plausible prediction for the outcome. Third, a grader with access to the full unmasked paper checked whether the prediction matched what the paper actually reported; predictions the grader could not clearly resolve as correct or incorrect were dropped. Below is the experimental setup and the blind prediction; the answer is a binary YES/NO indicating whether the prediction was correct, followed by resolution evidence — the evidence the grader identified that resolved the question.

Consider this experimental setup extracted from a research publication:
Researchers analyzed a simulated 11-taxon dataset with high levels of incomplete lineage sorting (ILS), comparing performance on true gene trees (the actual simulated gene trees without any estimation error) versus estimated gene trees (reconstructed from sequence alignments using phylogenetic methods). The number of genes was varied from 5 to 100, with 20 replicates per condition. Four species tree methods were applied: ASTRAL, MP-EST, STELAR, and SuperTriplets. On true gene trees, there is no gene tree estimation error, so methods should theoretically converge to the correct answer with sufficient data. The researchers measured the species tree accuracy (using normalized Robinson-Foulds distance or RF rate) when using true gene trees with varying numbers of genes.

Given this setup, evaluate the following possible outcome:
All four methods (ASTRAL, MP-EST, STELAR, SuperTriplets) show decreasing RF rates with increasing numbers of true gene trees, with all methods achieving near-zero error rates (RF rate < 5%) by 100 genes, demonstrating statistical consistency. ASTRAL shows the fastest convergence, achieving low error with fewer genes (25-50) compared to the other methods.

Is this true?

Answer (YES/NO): NO